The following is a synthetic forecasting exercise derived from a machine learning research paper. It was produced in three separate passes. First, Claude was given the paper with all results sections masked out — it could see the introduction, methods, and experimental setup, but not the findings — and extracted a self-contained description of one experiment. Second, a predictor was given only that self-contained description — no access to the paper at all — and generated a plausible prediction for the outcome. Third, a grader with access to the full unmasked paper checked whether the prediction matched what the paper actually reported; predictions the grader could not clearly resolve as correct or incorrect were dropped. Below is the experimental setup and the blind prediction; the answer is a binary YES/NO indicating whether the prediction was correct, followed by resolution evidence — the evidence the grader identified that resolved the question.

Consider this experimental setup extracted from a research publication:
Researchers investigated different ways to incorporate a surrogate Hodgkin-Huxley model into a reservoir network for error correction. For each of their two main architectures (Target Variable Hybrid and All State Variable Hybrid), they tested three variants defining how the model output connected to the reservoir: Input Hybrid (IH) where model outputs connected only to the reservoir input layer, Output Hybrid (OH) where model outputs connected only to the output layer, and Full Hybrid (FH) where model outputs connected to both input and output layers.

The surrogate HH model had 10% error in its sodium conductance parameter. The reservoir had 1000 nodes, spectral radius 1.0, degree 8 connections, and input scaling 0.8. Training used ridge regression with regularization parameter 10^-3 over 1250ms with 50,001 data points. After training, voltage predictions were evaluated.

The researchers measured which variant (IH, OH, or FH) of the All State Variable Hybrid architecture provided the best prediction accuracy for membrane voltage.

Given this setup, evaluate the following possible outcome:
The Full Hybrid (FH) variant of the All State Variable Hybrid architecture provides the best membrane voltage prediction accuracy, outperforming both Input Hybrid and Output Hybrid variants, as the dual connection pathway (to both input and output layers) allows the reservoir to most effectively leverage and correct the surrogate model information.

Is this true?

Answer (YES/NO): NO